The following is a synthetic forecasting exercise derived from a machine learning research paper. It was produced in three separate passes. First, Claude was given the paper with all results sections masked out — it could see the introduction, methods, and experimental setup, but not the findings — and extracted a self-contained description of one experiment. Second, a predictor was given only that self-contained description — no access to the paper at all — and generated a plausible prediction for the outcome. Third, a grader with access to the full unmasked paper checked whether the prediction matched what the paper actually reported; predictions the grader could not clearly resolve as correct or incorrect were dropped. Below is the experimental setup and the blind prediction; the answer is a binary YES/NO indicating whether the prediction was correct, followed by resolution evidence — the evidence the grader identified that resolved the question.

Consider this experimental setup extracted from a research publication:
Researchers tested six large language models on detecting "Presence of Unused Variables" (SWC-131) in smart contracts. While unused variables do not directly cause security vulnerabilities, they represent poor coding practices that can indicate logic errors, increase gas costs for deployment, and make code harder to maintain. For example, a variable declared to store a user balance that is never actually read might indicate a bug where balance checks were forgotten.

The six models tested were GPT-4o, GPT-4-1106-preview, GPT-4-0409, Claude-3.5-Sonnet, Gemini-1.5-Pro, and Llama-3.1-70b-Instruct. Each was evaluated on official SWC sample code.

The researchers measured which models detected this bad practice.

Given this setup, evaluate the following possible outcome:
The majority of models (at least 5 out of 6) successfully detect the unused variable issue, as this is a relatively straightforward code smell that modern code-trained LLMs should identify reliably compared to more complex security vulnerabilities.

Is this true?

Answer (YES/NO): NO